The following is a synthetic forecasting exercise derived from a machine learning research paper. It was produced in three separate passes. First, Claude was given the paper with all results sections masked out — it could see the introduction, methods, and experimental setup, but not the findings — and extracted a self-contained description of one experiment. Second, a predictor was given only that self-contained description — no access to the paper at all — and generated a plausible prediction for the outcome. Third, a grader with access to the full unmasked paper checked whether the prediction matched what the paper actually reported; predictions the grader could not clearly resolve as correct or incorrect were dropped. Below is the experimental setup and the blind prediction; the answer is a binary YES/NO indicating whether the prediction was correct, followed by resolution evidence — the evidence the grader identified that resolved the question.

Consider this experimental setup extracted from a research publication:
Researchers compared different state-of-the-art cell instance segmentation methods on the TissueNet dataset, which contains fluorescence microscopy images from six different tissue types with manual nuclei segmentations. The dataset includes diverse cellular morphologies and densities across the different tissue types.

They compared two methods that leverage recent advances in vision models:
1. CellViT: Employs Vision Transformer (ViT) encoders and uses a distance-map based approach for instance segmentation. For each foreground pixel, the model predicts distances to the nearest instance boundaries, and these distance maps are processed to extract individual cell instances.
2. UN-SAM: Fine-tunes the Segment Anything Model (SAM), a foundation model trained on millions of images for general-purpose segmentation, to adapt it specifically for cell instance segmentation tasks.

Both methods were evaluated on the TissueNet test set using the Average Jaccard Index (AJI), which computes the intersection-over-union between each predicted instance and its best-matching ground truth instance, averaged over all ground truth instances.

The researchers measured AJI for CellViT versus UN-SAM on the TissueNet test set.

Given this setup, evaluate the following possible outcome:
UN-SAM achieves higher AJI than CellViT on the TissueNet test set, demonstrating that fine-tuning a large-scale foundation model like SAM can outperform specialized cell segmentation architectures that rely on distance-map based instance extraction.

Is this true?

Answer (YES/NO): NO